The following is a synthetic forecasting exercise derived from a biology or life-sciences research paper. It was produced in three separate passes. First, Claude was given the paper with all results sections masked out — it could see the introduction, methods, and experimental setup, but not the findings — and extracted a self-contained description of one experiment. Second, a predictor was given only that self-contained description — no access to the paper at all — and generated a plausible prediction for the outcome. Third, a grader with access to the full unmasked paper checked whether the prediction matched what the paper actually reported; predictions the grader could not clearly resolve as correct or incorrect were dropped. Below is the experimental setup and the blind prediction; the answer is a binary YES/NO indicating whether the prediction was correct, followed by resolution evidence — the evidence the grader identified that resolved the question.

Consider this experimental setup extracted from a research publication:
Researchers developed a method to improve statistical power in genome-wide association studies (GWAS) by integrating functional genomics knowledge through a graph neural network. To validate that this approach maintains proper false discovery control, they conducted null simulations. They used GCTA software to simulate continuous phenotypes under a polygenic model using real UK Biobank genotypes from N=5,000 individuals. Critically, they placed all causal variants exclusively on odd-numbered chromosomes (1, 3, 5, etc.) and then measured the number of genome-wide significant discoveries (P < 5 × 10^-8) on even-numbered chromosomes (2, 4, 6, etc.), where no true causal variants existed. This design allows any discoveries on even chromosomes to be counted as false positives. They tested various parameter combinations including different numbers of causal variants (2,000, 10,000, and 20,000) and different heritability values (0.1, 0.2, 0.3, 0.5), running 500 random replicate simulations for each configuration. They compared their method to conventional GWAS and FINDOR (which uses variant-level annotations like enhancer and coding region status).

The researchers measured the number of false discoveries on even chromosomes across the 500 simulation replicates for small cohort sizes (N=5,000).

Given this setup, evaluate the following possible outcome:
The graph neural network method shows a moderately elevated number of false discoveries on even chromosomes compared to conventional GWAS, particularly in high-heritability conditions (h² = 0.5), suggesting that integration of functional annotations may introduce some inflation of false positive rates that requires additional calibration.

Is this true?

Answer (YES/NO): NO